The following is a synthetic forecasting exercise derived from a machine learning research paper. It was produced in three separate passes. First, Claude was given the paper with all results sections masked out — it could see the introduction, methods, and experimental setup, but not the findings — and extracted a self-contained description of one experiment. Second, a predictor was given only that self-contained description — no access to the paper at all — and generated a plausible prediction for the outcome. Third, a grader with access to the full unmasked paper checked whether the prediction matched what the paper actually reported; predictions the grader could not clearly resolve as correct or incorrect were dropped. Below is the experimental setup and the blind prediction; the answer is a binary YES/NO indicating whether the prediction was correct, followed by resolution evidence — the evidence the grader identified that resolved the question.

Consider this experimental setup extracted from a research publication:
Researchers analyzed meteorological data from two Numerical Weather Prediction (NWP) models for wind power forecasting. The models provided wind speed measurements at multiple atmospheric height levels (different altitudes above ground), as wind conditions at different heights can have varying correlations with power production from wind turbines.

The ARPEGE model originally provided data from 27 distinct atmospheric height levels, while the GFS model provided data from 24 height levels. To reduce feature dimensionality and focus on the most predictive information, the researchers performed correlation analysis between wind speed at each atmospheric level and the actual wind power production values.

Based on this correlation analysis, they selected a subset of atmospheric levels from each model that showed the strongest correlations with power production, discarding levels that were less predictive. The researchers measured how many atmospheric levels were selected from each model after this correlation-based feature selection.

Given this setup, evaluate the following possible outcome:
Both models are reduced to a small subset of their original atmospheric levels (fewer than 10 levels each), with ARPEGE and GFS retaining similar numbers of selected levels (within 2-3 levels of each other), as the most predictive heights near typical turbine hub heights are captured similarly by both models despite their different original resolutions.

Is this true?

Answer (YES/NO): NO